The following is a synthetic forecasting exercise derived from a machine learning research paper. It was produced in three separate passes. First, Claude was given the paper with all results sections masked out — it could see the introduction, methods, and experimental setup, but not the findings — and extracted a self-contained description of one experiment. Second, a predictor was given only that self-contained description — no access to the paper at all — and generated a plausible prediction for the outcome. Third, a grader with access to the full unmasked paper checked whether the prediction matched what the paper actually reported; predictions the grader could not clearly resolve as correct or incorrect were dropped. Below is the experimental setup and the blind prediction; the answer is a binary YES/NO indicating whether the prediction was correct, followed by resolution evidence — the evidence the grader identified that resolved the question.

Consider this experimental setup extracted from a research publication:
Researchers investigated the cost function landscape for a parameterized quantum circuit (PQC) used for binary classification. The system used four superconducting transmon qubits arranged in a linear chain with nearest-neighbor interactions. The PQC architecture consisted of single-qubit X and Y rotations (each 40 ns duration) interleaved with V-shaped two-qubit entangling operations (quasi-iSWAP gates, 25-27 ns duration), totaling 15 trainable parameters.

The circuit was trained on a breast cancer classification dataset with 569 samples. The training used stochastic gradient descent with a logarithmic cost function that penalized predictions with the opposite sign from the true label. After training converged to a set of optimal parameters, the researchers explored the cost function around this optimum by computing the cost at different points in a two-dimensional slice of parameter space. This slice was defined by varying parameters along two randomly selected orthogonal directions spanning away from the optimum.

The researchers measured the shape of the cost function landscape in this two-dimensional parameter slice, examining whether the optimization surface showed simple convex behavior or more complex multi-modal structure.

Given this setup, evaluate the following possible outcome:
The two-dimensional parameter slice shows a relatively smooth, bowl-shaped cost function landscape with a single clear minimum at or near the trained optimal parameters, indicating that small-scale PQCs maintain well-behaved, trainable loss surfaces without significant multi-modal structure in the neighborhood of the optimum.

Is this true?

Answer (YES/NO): NO